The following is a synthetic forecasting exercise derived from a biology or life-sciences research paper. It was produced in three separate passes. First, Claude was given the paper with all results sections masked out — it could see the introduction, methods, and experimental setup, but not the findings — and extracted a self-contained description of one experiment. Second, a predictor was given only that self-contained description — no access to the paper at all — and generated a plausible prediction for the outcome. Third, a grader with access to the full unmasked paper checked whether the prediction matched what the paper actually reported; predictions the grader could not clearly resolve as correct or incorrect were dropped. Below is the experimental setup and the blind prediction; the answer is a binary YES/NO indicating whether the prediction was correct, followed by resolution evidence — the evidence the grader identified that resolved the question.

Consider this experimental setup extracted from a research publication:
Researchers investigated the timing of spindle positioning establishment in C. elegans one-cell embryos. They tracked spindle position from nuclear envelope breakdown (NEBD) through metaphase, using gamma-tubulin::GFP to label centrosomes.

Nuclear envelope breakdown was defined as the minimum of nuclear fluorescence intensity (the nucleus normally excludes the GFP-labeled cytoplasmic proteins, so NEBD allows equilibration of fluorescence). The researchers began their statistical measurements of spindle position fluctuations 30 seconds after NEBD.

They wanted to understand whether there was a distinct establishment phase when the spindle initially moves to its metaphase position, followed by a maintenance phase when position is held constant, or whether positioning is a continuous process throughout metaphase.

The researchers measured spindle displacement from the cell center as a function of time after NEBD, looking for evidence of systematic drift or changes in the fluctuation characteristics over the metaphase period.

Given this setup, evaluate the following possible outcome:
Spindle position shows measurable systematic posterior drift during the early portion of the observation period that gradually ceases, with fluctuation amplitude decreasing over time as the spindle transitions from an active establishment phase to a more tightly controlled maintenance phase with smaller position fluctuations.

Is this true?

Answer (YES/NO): NO